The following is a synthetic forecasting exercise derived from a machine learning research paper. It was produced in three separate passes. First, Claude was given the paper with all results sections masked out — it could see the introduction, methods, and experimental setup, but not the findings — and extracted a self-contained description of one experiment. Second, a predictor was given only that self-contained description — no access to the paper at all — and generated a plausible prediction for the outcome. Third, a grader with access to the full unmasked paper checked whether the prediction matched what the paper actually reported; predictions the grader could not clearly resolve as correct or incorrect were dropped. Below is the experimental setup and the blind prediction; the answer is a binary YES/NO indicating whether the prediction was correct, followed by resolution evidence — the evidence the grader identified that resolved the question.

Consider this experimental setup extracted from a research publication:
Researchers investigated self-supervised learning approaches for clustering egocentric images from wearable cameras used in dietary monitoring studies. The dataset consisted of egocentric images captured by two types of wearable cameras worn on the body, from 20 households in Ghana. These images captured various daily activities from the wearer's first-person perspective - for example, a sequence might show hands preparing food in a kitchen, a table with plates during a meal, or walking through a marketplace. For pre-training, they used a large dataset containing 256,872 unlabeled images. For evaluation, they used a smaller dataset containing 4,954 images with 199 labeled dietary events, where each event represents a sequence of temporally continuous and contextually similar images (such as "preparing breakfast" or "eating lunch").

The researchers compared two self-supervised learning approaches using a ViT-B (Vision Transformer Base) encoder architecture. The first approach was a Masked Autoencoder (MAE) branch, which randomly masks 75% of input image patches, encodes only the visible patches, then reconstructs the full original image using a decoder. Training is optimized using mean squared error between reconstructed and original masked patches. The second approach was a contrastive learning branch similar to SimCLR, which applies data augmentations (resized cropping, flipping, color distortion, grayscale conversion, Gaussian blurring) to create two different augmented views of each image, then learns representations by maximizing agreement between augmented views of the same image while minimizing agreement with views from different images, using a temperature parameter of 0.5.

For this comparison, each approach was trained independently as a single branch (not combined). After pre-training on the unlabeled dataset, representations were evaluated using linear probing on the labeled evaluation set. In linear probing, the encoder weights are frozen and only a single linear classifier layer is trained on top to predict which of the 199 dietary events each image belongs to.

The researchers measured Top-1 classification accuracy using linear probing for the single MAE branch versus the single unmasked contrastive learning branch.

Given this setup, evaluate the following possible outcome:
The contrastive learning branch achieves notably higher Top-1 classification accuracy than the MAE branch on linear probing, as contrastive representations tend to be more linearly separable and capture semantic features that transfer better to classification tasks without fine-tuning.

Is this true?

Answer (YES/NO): YES